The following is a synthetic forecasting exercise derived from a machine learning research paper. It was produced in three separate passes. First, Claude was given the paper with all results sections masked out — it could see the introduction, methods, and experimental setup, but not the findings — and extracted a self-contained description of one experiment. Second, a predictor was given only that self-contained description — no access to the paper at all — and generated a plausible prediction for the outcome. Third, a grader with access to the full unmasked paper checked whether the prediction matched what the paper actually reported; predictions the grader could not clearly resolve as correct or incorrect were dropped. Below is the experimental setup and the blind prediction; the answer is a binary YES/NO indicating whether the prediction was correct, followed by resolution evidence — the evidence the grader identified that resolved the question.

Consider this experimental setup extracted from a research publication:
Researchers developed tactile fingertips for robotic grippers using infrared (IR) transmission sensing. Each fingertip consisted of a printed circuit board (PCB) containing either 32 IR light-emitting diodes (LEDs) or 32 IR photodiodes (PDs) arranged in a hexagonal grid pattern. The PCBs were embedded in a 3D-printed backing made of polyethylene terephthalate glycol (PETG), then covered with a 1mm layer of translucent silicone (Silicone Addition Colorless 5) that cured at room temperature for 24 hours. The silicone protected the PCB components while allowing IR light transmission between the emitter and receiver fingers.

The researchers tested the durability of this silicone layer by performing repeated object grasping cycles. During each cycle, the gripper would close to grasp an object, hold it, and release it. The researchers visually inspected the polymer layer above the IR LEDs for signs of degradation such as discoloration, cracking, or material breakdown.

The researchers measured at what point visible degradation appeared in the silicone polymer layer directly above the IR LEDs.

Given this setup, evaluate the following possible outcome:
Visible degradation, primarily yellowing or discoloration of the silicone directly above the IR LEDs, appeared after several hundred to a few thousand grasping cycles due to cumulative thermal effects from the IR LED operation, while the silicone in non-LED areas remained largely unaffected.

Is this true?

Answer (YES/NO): NO